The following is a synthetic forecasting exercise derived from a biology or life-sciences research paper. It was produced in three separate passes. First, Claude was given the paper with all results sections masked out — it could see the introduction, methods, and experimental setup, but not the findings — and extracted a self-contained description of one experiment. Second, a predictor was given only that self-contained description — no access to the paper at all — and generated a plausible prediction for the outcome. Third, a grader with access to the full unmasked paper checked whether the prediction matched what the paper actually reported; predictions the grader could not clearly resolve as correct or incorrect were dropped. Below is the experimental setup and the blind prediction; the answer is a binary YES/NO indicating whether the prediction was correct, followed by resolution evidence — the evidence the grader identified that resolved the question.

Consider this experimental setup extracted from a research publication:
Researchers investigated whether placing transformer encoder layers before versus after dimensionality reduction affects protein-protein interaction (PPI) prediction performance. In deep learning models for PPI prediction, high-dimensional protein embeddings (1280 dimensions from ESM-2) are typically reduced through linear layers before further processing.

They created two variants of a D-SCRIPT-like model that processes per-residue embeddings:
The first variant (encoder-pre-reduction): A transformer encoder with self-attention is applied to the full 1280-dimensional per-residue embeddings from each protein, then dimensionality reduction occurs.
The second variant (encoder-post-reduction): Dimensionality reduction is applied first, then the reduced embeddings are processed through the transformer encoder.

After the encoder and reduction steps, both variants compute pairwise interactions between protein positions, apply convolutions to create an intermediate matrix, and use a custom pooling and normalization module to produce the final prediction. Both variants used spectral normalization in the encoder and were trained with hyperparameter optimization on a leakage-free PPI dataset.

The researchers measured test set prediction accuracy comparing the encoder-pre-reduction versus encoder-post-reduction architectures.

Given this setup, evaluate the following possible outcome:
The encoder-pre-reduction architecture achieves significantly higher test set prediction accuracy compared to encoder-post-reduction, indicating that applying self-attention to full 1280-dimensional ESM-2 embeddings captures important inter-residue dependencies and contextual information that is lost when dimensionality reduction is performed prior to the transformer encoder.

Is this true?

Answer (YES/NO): NO